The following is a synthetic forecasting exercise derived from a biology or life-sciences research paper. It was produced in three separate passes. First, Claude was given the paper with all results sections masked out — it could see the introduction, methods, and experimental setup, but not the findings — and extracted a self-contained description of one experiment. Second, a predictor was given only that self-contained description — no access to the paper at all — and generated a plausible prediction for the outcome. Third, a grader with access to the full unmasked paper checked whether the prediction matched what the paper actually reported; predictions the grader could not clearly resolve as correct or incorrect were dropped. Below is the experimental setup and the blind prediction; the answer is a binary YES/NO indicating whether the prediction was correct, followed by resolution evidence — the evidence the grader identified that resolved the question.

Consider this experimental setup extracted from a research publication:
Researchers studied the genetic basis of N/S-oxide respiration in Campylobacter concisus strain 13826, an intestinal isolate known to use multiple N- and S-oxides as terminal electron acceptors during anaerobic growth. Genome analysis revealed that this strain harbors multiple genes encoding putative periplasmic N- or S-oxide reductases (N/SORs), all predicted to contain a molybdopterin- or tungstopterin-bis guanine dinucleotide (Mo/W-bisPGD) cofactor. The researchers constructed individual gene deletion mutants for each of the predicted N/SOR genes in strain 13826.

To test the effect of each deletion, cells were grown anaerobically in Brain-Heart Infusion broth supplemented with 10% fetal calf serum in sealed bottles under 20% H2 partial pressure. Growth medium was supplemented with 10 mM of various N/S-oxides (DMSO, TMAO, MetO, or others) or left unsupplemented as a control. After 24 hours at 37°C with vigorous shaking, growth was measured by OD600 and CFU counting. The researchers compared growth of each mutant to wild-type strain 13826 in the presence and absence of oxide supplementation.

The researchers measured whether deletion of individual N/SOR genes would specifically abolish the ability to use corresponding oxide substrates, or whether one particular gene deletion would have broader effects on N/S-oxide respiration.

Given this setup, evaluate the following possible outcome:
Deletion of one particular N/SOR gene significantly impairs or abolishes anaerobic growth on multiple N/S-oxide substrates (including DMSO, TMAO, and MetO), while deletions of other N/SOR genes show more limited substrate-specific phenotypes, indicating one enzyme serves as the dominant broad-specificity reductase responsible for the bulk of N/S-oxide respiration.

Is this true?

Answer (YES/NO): NO